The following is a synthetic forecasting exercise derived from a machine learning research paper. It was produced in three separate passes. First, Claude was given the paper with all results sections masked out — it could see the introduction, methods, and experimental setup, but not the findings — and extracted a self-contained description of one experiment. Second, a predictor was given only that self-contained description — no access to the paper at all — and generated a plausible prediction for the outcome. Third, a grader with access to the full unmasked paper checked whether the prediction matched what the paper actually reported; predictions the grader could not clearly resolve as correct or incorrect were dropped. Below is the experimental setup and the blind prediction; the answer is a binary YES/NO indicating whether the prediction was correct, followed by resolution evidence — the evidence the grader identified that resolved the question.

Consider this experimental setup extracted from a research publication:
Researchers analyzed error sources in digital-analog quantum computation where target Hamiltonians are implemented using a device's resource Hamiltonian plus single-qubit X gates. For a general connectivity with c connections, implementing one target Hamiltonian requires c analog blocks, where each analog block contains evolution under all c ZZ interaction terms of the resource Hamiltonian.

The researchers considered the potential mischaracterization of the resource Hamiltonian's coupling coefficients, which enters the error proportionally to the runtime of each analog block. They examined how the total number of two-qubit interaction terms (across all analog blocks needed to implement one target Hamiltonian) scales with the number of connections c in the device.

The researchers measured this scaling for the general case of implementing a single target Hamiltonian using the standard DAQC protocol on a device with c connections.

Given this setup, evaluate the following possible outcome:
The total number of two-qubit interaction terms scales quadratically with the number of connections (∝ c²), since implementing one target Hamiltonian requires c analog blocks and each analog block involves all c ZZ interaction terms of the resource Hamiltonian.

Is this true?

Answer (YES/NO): YES